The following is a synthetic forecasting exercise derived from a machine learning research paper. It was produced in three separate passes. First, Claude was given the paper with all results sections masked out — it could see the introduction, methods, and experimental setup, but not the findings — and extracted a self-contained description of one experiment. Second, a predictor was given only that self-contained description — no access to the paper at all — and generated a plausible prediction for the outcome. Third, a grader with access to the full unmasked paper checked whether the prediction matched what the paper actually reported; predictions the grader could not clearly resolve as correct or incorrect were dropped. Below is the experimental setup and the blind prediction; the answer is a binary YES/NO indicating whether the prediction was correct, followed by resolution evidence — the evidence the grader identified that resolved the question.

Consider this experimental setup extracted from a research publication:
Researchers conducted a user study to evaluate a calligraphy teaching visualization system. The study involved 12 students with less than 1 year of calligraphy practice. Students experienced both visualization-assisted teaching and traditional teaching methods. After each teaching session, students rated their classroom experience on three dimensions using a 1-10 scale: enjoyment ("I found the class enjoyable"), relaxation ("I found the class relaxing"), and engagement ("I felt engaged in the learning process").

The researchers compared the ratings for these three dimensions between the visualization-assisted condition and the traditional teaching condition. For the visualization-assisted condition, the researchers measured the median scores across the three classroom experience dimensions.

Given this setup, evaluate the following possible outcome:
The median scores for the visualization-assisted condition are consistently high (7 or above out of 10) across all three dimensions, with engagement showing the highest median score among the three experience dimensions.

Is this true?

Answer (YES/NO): NO